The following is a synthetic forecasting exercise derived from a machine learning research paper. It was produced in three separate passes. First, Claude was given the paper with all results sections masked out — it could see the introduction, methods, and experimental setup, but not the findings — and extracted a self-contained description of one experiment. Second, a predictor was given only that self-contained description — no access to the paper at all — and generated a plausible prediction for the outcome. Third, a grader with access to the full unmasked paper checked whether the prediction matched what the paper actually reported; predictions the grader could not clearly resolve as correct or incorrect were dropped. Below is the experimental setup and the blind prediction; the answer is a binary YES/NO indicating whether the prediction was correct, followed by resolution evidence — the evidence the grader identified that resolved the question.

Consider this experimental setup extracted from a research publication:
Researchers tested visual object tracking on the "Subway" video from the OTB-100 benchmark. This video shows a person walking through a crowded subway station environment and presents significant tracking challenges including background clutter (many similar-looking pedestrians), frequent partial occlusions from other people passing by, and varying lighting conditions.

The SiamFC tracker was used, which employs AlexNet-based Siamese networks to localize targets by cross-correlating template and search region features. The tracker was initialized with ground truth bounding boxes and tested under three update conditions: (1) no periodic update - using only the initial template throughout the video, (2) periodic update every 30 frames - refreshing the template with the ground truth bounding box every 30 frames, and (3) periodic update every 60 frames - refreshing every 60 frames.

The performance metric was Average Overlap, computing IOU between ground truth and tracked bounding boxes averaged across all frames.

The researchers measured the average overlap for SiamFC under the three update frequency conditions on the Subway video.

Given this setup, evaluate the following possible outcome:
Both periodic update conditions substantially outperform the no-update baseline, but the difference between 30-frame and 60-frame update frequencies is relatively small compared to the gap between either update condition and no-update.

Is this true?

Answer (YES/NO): NO